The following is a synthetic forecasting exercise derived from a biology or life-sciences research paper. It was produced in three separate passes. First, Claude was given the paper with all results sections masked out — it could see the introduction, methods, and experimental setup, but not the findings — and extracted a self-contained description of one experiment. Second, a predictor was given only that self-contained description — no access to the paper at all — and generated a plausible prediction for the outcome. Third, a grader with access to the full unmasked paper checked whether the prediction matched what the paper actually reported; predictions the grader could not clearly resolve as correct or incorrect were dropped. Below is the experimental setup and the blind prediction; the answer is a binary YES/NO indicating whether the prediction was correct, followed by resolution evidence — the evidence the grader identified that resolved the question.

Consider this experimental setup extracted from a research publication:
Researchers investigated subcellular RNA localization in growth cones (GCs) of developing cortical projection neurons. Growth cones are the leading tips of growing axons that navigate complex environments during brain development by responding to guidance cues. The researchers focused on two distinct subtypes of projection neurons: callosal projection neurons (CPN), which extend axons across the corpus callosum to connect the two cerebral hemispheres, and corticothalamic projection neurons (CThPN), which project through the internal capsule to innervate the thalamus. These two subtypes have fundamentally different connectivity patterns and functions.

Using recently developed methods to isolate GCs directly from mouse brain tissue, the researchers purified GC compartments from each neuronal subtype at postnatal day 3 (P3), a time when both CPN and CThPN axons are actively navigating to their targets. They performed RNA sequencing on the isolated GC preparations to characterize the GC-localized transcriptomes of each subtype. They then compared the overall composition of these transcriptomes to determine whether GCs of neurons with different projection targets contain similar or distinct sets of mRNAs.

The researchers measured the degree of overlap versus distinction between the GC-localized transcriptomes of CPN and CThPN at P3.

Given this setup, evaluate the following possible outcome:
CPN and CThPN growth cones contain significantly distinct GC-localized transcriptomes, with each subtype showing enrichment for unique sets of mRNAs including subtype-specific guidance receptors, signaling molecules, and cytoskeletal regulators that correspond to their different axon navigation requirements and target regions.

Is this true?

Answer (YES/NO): NO